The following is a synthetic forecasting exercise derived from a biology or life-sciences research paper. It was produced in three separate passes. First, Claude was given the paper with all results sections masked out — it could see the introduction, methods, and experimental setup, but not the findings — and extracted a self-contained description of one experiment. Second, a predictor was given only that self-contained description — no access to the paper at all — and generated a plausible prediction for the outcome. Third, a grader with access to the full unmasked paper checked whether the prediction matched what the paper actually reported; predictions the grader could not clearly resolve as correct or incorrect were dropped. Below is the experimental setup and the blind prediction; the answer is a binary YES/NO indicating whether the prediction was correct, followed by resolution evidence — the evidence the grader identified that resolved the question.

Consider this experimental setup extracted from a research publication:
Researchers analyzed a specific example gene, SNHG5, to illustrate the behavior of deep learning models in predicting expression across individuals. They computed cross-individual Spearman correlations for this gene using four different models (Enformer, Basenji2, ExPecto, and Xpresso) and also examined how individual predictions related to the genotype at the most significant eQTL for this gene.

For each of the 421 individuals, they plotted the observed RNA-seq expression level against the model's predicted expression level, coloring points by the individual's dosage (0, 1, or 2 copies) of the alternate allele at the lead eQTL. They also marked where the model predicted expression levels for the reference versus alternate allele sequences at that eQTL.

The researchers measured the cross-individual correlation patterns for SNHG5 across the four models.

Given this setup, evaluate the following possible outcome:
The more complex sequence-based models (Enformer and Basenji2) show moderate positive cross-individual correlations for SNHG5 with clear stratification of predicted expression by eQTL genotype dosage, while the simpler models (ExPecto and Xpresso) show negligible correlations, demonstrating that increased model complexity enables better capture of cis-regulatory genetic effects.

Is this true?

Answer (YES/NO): NO